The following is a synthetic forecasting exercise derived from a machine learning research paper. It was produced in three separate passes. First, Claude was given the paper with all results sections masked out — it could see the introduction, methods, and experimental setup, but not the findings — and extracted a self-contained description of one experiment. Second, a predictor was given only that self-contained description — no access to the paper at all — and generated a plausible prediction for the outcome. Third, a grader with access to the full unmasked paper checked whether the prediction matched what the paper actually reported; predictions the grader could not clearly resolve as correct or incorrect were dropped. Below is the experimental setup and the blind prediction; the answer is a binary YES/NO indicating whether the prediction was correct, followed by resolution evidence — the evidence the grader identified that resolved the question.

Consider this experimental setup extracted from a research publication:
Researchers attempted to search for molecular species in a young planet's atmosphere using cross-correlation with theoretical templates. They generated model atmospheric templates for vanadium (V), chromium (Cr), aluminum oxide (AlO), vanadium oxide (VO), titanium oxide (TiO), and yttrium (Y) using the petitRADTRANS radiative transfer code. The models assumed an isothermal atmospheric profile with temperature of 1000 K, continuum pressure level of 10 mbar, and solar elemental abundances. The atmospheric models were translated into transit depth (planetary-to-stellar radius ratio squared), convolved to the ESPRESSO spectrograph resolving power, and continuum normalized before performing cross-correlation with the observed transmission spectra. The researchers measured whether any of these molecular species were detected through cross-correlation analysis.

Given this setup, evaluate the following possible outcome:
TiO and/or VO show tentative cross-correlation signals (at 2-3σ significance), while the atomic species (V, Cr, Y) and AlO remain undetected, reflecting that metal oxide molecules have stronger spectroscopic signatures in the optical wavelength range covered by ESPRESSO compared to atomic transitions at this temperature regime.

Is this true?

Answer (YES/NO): NO